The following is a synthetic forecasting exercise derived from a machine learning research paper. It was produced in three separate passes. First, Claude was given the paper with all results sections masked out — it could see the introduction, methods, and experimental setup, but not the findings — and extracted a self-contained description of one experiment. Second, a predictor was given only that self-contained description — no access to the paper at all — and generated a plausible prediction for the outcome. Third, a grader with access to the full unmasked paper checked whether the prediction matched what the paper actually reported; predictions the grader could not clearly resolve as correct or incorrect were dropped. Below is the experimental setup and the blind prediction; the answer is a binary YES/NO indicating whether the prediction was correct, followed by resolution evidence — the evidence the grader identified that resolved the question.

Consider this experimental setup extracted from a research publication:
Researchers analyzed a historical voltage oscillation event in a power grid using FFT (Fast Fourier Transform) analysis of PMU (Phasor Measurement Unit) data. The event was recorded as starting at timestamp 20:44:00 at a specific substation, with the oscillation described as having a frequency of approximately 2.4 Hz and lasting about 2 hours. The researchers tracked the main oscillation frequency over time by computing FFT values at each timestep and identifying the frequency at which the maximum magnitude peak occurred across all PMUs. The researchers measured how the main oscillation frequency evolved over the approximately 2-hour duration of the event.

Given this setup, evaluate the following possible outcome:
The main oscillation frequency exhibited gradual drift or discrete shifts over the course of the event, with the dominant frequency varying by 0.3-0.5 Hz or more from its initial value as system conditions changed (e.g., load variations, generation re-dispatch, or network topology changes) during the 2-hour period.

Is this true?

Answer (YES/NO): YES